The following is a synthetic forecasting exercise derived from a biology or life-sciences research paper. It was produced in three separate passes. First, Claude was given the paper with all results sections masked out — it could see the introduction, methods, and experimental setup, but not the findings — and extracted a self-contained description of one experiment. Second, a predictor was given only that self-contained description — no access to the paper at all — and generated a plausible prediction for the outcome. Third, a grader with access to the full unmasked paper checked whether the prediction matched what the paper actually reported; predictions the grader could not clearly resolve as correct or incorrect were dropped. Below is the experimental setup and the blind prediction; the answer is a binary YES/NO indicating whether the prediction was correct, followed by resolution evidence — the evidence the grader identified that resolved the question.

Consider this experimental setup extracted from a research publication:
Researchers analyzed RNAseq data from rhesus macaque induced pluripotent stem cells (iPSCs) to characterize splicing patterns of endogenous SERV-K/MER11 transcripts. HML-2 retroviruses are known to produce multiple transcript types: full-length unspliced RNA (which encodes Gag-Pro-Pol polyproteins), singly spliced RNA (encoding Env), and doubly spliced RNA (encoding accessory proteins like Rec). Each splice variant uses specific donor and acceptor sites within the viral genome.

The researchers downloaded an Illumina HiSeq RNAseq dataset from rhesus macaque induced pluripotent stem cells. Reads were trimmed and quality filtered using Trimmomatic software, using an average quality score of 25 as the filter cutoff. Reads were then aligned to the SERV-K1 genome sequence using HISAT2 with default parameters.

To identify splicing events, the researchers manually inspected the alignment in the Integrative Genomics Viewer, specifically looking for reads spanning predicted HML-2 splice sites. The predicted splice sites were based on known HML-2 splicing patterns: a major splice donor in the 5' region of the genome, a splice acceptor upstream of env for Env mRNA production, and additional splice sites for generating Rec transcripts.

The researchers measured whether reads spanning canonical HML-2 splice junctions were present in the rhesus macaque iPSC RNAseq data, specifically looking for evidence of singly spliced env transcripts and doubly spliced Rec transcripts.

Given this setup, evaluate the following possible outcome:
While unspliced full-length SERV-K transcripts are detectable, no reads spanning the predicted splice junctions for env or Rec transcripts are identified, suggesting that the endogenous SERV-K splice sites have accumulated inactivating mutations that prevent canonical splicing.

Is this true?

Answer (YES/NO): NO